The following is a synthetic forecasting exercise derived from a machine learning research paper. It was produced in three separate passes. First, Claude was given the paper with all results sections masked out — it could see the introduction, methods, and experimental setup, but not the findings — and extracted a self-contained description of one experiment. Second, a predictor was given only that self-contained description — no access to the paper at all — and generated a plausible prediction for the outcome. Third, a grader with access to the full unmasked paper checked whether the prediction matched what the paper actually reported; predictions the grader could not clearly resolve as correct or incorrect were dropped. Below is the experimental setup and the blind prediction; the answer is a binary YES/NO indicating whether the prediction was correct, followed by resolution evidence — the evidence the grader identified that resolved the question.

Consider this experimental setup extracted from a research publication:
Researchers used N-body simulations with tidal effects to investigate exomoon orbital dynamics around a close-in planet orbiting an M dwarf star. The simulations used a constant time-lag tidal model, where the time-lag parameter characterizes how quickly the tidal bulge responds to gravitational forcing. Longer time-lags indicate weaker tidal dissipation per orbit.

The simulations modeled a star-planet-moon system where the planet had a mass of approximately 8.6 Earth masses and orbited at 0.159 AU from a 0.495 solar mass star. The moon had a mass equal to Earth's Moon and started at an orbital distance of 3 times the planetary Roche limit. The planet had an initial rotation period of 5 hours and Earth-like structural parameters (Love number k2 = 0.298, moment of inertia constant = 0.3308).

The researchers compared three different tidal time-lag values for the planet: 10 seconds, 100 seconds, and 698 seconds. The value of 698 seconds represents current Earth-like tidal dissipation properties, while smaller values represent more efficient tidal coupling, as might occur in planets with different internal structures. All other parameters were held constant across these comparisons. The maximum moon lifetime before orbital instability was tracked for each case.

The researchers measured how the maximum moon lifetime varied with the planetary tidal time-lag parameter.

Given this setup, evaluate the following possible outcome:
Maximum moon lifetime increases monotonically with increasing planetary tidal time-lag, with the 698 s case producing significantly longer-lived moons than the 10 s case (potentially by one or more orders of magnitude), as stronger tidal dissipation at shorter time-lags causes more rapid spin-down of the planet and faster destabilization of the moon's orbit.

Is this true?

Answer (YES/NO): NO